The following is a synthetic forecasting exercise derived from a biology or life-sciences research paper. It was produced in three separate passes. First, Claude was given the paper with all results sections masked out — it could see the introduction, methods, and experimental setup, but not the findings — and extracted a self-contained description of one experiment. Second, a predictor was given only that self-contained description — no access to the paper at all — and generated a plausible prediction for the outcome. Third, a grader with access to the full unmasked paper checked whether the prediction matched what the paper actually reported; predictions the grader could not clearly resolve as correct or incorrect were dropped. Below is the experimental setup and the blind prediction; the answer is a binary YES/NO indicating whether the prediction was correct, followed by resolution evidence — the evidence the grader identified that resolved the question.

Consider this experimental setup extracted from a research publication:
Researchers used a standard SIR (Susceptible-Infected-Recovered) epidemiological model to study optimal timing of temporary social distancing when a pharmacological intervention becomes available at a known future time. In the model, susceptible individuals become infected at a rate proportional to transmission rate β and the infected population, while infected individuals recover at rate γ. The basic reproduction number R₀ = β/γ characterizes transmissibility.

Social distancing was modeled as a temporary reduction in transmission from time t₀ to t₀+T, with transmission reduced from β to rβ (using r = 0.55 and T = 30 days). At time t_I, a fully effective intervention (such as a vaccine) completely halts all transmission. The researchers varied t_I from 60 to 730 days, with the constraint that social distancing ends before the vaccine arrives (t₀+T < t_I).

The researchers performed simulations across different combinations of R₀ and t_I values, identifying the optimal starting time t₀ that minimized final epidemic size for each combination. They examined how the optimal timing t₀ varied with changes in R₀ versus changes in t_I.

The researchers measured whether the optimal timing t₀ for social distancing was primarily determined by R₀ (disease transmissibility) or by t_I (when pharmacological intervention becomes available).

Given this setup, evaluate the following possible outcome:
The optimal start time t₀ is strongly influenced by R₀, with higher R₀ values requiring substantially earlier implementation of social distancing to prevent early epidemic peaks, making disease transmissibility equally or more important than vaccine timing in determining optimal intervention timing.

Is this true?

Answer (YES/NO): YES